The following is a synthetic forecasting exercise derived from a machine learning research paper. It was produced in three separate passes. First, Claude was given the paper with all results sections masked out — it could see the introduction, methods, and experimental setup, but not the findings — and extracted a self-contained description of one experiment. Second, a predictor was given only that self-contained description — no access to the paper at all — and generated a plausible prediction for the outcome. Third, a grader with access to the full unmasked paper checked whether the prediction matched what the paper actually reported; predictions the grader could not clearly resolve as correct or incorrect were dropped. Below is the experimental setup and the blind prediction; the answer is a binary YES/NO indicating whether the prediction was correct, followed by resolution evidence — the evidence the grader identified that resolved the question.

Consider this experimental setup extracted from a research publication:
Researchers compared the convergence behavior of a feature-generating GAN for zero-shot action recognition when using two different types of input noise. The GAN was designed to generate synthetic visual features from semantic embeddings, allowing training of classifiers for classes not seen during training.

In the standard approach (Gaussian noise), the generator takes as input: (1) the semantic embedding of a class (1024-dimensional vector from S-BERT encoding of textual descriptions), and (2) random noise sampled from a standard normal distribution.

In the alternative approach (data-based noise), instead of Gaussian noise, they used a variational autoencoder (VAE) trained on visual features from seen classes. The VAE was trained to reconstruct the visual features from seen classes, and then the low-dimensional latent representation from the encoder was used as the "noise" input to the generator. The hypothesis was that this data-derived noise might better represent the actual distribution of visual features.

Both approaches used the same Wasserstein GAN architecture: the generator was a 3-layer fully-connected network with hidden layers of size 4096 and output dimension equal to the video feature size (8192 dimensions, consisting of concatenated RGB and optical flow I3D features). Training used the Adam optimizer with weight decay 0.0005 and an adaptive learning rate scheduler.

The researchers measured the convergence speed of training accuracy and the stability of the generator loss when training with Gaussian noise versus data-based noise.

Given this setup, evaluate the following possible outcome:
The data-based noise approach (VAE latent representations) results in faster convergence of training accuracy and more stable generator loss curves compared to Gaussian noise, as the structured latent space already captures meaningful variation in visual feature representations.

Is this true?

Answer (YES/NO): YES